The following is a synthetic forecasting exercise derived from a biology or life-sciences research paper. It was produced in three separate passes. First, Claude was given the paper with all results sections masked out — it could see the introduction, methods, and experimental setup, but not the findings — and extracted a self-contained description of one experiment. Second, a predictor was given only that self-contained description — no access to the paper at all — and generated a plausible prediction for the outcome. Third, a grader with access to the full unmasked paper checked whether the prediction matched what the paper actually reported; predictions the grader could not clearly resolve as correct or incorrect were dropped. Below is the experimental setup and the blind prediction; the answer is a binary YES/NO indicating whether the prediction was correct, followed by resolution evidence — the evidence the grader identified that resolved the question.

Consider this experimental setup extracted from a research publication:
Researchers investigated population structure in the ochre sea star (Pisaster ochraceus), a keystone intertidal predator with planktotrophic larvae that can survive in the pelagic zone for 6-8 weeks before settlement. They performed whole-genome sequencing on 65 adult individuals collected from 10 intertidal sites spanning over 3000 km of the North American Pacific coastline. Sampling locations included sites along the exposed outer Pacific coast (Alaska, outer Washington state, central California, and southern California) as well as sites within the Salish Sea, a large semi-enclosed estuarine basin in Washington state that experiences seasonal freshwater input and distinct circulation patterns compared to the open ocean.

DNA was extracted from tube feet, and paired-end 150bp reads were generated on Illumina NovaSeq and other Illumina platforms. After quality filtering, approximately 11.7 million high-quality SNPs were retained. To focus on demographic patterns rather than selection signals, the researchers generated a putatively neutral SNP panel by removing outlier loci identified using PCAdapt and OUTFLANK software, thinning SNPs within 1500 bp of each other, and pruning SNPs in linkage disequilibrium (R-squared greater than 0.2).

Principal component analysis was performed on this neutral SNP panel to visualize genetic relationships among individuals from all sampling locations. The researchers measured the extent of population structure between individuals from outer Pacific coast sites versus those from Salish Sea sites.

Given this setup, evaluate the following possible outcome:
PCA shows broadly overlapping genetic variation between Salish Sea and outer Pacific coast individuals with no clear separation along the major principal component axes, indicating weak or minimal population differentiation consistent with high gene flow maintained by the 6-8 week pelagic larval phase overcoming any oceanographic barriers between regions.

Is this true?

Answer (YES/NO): NO